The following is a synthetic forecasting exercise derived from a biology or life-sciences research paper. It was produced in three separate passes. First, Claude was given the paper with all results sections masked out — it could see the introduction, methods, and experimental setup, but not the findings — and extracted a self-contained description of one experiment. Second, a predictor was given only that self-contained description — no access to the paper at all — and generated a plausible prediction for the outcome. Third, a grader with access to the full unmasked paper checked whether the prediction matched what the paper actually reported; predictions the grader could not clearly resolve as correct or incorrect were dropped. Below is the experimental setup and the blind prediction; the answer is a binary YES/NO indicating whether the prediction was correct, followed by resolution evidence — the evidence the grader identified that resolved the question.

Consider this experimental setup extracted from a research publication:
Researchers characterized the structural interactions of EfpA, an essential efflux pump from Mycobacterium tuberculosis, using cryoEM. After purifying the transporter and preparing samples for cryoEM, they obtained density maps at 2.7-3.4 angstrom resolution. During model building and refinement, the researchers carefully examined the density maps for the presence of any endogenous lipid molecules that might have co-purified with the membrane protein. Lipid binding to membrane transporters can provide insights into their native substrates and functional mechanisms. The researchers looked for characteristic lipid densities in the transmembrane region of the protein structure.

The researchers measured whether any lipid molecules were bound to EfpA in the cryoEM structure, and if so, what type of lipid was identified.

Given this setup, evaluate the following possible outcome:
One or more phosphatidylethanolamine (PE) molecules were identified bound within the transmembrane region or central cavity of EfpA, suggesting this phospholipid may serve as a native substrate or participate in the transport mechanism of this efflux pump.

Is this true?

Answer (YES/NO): NO